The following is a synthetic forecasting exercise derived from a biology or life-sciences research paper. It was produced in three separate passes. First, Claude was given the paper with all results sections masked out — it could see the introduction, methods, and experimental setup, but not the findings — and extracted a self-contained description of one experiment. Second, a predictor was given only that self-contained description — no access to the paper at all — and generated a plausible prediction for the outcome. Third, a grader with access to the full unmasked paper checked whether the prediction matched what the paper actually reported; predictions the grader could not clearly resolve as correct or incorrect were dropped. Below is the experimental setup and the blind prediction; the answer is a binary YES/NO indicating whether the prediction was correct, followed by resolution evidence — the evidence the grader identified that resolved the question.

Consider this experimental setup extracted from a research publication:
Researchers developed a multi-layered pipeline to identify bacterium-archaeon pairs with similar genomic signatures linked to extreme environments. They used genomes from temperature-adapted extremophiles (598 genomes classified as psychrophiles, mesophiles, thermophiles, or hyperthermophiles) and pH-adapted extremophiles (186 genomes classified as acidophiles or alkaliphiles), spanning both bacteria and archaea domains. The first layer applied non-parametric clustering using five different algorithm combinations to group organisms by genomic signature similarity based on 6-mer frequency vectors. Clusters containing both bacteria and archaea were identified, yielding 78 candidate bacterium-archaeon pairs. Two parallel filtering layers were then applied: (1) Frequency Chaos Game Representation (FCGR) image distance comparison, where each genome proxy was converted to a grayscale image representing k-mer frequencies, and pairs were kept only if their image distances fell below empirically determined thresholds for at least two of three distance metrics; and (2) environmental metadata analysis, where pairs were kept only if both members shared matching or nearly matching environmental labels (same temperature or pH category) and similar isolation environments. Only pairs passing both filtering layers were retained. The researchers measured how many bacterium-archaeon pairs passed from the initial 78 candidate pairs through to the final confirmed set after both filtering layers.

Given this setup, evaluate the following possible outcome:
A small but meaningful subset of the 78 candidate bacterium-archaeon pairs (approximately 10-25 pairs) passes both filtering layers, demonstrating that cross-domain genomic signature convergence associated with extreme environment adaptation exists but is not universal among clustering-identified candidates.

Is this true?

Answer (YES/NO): YES